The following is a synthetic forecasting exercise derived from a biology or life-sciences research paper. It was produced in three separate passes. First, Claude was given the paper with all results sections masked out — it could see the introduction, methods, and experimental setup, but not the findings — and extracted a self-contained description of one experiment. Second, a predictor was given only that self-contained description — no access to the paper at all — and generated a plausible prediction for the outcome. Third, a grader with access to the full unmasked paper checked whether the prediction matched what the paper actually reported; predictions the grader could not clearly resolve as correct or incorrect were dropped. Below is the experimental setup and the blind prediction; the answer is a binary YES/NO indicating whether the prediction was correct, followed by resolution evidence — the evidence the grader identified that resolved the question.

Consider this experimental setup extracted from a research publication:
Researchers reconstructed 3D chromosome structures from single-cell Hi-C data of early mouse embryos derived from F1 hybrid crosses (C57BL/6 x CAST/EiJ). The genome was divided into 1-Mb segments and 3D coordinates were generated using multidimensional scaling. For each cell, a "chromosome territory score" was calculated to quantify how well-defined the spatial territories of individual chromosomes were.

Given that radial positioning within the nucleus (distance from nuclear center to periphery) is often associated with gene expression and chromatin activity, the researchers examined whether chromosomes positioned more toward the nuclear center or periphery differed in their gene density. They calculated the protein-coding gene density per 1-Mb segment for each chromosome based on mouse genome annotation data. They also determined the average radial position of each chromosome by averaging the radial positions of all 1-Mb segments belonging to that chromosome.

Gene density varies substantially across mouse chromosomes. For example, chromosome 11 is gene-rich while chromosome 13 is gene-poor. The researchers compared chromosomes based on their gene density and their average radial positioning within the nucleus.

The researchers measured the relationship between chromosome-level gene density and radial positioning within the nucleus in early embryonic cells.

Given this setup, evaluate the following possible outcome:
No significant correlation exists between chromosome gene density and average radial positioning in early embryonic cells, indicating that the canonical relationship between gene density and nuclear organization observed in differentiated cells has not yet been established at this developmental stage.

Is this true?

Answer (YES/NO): YES